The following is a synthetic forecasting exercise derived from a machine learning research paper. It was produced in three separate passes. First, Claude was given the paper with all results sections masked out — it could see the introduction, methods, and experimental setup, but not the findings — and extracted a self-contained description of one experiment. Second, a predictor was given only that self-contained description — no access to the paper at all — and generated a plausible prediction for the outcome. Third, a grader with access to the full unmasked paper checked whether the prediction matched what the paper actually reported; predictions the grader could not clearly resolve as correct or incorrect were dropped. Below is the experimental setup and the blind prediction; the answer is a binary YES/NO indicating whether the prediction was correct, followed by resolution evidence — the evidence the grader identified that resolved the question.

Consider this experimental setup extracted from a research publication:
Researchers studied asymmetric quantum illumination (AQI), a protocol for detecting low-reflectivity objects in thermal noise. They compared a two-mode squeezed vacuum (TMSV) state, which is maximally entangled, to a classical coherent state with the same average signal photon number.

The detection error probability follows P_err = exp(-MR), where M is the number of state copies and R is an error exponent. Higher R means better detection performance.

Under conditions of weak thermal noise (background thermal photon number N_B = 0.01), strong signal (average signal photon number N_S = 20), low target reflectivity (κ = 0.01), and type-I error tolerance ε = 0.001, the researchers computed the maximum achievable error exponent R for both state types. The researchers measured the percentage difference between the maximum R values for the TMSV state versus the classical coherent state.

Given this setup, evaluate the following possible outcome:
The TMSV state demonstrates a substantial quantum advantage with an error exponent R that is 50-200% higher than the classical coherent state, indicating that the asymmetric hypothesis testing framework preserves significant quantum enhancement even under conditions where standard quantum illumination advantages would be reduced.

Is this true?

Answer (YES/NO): NO